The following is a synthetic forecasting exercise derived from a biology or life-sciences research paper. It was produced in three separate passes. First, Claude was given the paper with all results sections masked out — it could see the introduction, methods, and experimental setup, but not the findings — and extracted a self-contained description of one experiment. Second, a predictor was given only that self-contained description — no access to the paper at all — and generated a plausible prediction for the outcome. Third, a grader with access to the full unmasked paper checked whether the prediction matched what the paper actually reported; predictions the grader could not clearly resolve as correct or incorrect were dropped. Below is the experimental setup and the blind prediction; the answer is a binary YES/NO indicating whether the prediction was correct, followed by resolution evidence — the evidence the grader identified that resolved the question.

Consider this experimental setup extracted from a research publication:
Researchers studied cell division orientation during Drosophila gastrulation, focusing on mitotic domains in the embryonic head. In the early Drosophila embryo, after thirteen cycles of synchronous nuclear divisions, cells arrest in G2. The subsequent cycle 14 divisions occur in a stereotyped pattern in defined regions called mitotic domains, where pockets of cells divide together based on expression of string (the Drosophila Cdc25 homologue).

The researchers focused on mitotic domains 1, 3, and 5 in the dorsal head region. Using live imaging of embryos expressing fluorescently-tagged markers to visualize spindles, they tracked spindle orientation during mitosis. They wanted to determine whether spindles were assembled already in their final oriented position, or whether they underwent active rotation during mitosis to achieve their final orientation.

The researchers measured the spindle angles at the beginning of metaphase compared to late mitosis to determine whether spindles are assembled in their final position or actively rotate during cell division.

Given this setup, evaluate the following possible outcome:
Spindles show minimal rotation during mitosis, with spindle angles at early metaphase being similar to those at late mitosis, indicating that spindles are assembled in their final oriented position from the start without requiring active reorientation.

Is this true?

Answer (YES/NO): NO